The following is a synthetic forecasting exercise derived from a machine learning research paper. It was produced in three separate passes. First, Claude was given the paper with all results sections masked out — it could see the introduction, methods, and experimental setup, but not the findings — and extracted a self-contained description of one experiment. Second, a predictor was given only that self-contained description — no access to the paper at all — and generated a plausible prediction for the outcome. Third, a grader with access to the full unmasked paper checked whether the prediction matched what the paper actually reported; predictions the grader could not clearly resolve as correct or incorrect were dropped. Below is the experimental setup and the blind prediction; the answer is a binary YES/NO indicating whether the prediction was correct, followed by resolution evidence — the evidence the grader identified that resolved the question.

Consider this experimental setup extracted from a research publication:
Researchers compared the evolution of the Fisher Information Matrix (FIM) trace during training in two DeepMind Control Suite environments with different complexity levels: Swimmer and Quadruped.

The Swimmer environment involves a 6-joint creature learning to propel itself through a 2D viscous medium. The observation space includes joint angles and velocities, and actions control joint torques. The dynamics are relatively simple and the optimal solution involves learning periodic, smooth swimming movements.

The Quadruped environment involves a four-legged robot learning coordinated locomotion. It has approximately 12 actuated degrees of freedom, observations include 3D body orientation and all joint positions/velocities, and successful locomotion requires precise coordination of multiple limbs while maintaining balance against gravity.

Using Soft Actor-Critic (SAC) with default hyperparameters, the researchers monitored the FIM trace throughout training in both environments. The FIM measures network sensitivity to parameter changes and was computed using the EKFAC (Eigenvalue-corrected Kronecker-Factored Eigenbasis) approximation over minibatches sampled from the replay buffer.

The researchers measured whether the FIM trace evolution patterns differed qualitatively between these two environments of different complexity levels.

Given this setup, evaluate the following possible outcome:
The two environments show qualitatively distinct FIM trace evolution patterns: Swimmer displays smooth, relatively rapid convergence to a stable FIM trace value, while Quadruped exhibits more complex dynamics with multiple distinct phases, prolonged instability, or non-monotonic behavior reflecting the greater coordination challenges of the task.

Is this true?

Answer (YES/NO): YES